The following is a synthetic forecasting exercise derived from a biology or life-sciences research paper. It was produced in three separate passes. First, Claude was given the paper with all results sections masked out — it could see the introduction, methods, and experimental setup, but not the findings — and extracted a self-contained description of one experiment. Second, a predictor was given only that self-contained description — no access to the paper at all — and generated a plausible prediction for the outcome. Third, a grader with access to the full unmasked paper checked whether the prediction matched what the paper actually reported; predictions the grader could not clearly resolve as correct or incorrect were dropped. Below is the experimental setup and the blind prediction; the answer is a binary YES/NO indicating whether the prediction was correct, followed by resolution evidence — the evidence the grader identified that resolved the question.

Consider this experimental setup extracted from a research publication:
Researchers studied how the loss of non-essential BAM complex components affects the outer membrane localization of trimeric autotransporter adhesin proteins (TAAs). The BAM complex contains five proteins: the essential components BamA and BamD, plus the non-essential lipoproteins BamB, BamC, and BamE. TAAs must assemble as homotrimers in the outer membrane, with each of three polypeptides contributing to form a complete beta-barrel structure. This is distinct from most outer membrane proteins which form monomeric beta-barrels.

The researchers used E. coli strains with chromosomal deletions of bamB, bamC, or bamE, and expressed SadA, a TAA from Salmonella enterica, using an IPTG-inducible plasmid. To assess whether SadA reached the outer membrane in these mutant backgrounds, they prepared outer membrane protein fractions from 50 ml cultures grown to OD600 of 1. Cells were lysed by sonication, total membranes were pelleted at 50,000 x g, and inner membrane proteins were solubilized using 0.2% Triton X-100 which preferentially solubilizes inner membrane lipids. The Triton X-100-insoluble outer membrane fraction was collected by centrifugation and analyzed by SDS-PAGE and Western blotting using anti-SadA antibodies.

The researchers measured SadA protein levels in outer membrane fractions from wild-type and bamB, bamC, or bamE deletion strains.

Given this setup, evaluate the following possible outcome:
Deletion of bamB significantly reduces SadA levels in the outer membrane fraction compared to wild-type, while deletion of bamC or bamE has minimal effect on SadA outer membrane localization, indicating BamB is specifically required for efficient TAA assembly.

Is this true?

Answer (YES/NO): NO